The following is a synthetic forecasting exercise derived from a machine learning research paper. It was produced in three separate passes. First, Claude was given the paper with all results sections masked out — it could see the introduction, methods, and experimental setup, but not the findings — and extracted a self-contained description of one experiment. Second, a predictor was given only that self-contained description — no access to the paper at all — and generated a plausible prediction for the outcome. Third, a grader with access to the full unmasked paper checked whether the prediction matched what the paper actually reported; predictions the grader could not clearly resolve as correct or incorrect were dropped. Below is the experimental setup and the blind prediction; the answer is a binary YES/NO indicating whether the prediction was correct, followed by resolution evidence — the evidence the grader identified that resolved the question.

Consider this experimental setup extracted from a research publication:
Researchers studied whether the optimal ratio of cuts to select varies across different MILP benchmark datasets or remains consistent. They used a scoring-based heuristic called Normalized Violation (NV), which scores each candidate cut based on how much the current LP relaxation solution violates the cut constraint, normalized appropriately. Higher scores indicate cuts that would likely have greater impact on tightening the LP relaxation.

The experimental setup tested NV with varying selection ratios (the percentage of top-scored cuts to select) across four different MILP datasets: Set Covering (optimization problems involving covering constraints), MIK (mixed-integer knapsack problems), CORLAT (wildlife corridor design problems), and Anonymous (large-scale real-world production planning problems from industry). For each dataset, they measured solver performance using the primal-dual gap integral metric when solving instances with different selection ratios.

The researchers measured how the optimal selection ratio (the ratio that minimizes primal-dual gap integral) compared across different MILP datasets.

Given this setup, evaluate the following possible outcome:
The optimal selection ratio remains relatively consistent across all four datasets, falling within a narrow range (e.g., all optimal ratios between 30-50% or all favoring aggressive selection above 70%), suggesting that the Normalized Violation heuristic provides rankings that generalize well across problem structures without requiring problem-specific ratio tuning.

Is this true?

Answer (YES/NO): NO